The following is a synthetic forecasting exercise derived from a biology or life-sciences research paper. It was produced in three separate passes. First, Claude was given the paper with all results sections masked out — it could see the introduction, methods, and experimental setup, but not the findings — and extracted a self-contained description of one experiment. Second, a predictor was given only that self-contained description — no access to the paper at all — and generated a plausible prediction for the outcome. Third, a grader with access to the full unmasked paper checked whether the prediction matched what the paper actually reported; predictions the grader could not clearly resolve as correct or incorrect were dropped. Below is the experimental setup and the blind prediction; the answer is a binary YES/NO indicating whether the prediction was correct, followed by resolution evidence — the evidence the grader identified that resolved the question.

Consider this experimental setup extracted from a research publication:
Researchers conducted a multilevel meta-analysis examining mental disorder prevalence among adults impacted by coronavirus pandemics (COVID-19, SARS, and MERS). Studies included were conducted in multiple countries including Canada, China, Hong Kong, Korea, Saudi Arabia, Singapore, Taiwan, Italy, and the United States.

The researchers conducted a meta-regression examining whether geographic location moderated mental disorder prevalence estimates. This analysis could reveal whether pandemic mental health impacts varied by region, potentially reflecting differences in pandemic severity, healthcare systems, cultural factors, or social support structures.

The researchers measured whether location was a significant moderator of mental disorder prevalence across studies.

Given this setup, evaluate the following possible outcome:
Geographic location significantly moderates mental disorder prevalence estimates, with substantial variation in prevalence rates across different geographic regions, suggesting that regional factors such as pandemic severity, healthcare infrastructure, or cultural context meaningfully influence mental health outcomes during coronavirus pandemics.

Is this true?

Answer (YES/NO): YES